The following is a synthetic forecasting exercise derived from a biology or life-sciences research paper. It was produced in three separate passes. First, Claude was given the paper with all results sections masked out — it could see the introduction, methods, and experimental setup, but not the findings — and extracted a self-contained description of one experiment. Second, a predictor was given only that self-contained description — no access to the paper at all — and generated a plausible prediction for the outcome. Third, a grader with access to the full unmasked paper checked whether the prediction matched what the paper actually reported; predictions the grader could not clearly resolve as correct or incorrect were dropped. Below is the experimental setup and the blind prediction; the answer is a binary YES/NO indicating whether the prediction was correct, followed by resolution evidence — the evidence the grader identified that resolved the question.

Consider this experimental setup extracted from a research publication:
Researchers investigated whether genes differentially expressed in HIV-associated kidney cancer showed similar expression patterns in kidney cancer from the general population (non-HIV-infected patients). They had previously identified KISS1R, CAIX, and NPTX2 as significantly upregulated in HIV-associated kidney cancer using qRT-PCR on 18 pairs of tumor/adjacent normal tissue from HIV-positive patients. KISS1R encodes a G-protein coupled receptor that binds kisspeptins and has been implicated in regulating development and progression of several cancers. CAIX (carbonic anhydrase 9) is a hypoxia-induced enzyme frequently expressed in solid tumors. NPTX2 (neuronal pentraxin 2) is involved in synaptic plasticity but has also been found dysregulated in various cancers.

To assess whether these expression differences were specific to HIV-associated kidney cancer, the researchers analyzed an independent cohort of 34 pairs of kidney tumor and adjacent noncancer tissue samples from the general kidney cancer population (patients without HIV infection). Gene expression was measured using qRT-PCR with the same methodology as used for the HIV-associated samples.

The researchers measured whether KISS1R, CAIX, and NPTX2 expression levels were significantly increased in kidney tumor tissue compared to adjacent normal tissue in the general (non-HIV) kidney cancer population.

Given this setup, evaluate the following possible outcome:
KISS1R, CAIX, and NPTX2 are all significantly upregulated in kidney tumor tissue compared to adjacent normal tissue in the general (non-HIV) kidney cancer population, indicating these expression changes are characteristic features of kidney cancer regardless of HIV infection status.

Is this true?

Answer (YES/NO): NO